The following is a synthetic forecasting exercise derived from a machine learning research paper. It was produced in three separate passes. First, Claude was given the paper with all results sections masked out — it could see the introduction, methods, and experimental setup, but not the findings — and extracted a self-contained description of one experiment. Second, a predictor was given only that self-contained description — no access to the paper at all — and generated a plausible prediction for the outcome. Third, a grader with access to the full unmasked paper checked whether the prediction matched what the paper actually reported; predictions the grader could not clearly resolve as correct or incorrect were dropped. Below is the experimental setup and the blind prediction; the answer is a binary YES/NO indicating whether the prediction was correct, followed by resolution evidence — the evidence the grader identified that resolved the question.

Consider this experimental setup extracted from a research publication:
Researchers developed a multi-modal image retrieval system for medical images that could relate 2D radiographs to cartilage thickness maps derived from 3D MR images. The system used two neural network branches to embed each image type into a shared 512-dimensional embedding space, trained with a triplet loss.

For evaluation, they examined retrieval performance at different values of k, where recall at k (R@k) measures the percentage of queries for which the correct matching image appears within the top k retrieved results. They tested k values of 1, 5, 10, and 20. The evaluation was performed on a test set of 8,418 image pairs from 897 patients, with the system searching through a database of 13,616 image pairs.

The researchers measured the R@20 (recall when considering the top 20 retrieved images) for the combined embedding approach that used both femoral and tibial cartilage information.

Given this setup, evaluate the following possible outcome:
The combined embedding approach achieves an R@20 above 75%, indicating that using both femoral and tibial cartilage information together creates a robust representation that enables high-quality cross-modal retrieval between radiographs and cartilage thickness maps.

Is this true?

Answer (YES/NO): YES